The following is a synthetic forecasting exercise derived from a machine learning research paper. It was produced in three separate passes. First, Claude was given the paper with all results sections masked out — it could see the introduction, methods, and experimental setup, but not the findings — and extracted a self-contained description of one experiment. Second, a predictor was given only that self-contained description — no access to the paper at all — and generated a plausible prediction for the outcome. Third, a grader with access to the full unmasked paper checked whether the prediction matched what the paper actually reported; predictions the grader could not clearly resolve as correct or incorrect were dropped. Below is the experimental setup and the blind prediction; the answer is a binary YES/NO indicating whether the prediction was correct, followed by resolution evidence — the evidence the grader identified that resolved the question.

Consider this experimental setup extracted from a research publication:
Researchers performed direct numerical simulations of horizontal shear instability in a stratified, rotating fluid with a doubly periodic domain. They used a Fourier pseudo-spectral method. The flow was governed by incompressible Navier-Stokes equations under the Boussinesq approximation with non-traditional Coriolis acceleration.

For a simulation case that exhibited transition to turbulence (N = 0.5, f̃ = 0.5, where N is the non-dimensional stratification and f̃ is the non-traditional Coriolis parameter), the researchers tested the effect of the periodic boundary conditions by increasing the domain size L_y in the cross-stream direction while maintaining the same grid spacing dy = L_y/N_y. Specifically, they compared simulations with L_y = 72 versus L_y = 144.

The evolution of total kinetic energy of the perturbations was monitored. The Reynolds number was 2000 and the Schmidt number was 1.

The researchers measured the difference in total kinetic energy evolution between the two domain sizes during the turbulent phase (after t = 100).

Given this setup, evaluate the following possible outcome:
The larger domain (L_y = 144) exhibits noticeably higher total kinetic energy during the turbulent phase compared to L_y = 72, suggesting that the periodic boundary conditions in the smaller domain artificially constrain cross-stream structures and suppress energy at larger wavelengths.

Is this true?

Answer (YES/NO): NO